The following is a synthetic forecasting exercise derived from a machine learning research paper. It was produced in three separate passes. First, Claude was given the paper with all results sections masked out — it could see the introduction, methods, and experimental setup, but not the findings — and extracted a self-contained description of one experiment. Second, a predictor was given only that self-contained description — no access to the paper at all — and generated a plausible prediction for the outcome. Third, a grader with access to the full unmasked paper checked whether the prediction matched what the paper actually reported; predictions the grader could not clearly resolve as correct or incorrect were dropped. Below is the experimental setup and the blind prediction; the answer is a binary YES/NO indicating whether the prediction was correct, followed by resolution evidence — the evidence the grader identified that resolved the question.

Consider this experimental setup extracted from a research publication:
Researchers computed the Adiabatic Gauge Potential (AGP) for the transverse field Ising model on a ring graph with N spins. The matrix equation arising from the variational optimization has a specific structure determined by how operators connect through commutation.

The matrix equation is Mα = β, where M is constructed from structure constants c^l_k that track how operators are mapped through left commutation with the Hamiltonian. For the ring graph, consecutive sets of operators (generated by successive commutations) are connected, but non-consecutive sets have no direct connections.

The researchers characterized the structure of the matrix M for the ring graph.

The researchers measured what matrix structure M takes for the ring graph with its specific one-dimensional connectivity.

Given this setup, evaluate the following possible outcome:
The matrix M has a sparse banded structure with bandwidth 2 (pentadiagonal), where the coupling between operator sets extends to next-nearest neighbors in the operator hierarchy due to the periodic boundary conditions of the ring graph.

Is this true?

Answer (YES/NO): NO